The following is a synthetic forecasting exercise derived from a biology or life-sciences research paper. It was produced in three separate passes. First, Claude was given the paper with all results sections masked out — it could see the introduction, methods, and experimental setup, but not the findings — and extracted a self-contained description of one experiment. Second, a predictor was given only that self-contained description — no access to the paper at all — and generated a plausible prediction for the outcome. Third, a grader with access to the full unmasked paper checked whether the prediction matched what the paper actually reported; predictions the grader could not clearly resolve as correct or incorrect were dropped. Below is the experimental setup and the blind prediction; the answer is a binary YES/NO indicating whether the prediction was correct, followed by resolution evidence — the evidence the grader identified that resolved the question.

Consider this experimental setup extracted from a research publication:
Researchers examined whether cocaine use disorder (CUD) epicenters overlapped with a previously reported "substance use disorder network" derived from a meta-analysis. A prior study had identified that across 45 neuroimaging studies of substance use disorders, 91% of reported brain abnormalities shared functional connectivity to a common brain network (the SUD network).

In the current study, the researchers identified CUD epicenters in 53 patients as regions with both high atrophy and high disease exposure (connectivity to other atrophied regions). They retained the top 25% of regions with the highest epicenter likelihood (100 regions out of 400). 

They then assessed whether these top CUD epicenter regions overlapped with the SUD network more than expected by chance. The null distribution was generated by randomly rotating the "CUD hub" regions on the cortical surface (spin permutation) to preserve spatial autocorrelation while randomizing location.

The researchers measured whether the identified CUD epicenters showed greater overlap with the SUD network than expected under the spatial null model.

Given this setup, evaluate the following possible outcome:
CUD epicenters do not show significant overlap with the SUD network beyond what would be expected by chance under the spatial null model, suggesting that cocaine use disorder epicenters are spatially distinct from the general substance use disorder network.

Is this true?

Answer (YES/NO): NO